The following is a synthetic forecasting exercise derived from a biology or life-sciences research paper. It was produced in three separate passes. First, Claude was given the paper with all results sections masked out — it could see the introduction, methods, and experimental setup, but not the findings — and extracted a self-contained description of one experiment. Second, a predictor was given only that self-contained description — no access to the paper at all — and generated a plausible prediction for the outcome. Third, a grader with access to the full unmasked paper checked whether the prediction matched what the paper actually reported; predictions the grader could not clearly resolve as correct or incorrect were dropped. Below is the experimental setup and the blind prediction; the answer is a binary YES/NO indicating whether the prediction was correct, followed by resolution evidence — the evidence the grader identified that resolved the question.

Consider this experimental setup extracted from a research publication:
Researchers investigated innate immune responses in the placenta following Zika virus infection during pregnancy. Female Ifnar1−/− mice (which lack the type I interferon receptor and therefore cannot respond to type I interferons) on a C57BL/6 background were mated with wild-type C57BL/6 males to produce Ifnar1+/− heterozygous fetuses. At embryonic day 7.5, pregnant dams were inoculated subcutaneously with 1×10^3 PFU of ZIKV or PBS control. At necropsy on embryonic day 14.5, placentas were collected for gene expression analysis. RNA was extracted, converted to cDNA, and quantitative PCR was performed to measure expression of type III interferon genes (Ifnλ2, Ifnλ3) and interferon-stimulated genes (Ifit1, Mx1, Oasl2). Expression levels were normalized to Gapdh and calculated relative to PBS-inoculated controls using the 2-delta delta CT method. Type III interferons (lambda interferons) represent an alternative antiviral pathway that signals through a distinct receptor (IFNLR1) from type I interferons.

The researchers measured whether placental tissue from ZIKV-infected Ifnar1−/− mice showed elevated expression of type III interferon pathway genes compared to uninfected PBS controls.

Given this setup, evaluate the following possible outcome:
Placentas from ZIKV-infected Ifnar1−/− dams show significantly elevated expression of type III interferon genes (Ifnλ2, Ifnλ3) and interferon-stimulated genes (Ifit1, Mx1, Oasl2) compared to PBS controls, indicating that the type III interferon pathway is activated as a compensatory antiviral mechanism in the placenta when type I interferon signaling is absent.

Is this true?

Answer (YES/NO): NO